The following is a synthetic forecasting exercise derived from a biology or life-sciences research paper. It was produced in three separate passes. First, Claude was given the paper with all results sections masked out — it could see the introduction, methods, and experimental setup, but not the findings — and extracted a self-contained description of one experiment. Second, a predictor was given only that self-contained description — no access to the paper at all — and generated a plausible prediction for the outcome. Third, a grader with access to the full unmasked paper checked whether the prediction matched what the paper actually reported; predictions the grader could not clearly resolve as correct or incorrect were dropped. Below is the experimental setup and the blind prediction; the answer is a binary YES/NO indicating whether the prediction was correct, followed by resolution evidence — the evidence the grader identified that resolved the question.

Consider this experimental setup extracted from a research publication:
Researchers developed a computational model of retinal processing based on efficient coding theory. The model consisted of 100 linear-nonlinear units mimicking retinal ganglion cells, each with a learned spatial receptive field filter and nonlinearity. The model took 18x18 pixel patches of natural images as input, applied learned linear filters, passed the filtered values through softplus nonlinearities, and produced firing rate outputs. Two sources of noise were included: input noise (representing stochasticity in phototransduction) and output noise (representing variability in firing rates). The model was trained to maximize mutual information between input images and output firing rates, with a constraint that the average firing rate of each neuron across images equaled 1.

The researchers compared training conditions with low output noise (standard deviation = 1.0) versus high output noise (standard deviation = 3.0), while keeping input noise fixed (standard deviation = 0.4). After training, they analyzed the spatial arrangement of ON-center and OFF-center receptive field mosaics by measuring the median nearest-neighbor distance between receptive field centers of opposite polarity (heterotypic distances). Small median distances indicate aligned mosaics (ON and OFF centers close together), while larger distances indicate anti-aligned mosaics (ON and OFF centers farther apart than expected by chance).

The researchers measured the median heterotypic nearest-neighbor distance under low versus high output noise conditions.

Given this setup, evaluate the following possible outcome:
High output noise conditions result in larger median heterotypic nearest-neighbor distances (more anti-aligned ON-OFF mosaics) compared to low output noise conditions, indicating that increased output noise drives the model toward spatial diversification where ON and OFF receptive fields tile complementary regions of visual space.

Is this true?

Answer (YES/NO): YES